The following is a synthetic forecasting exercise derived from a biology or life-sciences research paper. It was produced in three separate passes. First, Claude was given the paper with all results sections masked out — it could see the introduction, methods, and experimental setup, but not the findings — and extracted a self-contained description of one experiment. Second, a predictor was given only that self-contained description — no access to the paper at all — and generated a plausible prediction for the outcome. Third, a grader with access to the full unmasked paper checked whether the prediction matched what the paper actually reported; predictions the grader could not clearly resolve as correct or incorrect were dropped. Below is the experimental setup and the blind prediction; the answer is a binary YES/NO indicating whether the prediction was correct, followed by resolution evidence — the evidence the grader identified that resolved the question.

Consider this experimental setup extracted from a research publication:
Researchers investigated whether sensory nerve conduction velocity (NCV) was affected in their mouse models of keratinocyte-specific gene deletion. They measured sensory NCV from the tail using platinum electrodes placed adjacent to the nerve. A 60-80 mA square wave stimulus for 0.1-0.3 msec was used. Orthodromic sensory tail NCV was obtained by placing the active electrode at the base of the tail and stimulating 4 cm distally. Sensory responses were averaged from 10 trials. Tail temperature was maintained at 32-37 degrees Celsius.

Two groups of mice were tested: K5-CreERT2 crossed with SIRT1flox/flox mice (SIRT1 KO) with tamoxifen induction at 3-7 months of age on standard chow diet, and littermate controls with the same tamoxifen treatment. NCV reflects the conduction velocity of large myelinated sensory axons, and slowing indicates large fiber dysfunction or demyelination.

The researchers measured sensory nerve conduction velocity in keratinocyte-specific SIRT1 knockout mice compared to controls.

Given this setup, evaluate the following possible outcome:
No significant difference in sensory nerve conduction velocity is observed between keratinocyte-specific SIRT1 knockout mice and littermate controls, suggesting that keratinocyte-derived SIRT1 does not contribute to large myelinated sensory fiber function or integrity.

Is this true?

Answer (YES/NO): NO